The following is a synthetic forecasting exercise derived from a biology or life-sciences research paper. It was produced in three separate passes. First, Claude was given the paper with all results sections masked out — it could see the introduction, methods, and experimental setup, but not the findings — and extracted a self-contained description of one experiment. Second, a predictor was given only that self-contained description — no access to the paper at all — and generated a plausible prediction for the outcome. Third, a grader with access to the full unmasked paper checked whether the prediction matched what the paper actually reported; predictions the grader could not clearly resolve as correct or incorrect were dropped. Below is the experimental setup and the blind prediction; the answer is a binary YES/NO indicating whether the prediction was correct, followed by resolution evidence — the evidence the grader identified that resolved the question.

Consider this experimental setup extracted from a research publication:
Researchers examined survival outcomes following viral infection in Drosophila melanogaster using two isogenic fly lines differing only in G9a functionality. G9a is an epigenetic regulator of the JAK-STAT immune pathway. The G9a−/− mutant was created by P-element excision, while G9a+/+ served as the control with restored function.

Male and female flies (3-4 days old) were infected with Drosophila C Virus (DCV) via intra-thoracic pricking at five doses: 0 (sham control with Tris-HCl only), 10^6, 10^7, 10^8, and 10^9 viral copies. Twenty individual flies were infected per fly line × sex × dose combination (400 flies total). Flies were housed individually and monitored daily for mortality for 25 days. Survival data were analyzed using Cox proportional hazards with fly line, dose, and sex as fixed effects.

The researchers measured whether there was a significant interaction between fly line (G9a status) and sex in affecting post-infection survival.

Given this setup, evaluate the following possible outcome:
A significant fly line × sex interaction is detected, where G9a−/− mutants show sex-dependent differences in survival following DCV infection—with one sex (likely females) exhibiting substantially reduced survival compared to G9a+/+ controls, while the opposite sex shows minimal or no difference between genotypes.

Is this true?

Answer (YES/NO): NO